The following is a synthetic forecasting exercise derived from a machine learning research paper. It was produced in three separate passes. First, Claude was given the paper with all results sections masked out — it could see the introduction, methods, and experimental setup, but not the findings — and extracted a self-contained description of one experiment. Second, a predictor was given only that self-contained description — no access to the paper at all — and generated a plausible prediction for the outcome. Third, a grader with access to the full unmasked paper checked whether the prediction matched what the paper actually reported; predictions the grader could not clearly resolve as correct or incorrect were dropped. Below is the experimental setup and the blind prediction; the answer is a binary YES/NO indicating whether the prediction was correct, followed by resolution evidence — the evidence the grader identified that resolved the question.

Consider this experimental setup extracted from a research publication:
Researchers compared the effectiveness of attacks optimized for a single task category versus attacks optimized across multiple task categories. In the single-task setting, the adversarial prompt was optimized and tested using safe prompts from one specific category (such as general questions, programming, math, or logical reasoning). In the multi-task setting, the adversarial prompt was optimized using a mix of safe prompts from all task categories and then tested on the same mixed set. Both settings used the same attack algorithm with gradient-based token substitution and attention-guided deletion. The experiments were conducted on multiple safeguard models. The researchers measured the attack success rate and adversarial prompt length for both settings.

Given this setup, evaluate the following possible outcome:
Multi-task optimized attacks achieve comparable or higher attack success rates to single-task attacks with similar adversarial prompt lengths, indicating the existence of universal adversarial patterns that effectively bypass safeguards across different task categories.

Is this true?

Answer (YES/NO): YES